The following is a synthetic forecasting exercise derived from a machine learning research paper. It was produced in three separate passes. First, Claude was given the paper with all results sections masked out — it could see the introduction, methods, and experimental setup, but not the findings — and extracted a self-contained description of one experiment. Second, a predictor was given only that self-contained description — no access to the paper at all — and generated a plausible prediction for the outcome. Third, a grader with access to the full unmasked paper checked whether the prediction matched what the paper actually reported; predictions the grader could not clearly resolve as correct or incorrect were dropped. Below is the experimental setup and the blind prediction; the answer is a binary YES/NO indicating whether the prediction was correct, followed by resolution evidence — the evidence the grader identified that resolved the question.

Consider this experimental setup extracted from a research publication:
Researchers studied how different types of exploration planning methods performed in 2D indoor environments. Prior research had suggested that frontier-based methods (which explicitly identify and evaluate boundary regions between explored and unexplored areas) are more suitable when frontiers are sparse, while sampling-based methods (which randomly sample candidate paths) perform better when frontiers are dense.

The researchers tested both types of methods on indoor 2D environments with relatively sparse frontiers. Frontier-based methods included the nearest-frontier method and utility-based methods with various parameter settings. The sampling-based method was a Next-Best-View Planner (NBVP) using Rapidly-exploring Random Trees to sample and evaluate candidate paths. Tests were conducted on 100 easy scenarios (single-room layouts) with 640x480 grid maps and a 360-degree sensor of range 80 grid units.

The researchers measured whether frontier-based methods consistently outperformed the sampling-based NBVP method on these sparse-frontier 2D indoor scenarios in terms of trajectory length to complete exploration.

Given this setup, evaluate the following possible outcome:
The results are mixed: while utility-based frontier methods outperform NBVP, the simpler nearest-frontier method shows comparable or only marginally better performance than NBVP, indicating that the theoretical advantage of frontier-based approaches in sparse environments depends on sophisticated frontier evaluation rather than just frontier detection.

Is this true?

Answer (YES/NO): NO